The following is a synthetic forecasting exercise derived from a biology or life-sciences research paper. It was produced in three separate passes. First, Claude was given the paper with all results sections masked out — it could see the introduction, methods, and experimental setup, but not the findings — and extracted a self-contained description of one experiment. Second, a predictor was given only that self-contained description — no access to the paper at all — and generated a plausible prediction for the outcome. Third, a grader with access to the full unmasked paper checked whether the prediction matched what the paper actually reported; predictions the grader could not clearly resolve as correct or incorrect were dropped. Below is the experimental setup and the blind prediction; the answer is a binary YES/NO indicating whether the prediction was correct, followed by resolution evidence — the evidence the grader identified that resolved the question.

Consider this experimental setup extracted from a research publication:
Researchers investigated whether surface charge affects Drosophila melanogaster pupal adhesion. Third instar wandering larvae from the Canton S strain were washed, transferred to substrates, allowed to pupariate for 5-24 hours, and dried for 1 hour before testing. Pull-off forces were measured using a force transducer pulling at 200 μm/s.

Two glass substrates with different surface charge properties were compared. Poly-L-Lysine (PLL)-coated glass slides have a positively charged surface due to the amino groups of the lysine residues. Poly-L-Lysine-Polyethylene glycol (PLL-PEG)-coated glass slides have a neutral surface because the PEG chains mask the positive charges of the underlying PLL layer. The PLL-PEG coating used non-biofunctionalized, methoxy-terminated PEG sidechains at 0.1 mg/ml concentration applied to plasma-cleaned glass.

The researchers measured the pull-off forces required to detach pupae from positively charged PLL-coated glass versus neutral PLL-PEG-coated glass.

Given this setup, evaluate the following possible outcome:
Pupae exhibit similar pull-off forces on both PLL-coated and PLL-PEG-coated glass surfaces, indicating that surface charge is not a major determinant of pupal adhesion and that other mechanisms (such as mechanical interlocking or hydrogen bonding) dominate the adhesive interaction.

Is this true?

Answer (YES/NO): YES